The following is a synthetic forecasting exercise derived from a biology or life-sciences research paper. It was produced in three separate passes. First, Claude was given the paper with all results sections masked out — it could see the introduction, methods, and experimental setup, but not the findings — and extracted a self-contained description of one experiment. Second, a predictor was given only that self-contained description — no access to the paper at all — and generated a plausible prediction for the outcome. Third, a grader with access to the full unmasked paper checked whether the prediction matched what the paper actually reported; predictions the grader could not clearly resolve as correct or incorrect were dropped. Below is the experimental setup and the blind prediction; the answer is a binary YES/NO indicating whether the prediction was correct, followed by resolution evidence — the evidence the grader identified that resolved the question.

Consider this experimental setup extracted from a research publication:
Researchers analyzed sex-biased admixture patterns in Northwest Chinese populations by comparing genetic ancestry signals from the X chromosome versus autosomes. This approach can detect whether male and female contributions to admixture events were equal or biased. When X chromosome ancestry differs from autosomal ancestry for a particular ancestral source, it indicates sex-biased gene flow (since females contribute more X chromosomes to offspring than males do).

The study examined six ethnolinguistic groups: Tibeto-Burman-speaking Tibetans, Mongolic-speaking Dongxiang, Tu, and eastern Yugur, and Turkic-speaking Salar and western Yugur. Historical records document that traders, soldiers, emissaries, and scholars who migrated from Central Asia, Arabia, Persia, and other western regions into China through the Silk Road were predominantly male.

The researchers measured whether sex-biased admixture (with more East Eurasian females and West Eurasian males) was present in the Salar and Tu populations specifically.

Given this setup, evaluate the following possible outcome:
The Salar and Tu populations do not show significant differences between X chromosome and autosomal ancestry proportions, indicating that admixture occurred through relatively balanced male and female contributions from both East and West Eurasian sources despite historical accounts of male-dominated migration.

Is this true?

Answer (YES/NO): NO